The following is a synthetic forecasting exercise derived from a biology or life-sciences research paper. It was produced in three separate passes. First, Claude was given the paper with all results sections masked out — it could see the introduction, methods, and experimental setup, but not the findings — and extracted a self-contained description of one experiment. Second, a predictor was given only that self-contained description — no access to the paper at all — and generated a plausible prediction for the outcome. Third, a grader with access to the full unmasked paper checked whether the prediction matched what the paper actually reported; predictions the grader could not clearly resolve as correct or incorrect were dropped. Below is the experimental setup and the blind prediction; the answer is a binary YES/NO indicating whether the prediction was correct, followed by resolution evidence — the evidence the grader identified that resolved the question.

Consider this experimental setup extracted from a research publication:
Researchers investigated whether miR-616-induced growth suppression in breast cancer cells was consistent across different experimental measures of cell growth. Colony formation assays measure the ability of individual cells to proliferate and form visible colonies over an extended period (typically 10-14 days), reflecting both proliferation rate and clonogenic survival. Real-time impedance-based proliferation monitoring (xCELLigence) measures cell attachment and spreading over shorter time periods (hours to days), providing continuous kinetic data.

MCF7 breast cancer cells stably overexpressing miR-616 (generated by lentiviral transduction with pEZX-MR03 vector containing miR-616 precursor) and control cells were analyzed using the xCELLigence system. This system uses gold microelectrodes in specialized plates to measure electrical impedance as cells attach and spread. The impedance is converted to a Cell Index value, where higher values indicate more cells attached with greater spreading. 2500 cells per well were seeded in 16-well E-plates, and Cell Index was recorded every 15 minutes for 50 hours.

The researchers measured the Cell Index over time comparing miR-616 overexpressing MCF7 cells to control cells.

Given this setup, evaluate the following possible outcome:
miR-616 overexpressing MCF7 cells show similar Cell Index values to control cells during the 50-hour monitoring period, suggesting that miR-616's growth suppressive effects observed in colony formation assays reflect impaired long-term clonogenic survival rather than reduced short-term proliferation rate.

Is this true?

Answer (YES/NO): NO